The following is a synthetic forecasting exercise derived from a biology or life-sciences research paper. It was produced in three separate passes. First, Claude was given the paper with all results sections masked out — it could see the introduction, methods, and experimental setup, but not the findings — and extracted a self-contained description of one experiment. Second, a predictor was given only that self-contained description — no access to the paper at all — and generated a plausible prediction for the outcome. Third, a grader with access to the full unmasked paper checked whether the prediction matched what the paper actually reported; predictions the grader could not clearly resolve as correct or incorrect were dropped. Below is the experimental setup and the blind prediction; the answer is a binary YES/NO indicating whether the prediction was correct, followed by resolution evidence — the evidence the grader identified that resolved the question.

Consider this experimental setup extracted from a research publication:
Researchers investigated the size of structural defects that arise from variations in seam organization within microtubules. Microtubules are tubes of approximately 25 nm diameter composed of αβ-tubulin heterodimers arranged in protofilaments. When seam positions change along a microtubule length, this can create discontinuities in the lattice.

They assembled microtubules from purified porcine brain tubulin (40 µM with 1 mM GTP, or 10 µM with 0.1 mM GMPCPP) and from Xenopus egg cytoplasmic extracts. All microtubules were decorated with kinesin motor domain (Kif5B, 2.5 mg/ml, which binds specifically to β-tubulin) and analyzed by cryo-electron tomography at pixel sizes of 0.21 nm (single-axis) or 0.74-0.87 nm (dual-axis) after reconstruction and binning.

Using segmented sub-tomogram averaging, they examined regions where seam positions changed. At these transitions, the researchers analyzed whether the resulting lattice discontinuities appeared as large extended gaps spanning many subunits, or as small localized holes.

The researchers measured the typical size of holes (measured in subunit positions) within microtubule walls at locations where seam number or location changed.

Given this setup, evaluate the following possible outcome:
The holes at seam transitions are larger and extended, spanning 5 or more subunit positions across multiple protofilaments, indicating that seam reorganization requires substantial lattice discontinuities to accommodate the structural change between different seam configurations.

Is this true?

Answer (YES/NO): NO